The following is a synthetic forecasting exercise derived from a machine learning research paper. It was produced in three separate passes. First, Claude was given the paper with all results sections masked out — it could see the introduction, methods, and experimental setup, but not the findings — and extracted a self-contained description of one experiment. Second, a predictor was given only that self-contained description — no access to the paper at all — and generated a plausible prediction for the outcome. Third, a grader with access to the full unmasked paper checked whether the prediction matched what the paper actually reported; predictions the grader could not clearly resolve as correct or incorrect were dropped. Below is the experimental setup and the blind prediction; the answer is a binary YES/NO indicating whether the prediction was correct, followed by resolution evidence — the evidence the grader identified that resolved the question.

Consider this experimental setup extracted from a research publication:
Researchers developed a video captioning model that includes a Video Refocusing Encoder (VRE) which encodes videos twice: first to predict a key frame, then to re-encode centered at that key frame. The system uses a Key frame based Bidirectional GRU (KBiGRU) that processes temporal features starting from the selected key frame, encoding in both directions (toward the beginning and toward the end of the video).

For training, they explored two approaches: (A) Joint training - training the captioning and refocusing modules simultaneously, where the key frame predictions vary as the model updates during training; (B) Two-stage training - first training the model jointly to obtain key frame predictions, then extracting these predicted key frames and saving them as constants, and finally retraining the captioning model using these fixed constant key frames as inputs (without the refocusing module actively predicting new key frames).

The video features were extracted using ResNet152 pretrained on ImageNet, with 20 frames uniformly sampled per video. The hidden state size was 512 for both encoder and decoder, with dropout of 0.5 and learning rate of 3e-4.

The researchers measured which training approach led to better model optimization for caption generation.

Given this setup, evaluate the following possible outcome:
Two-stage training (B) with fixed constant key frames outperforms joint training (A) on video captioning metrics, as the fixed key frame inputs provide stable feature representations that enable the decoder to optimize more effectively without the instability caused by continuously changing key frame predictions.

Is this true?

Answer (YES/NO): YES